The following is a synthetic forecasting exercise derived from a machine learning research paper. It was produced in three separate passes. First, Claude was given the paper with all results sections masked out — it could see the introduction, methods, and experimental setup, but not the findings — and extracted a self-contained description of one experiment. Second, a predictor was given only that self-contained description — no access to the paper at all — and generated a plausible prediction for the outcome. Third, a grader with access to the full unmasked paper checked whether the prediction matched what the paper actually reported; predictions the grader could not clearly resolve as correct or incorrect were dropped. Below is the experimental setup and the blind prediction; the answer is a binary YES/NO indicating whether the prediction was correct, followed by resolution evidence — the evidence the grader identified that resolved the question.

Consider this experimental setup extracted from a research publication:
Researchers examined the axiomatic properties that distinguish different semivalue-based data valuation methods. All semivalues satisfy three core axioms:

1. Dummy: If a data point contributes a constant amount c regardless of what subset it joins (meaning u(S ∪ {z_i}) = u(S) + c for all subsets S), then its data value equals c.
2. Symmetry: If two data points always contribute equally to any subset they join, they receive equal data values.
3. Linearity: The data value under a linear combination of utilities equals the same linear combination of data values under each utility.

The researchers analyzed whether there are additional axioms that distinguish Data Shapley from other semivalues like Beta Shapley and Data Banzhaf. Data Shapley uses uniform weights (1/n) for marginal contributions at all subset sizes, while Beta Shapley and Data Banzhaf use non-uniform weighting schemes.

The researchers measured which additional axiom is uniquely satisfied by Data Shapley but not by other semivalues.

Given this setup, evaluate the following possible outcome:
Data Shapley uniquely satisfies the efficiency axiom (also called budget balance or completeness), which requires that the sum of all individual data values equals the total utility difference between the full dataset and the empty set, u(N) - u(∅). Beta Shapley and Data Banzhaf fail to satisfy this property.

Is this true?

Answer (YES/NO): YES